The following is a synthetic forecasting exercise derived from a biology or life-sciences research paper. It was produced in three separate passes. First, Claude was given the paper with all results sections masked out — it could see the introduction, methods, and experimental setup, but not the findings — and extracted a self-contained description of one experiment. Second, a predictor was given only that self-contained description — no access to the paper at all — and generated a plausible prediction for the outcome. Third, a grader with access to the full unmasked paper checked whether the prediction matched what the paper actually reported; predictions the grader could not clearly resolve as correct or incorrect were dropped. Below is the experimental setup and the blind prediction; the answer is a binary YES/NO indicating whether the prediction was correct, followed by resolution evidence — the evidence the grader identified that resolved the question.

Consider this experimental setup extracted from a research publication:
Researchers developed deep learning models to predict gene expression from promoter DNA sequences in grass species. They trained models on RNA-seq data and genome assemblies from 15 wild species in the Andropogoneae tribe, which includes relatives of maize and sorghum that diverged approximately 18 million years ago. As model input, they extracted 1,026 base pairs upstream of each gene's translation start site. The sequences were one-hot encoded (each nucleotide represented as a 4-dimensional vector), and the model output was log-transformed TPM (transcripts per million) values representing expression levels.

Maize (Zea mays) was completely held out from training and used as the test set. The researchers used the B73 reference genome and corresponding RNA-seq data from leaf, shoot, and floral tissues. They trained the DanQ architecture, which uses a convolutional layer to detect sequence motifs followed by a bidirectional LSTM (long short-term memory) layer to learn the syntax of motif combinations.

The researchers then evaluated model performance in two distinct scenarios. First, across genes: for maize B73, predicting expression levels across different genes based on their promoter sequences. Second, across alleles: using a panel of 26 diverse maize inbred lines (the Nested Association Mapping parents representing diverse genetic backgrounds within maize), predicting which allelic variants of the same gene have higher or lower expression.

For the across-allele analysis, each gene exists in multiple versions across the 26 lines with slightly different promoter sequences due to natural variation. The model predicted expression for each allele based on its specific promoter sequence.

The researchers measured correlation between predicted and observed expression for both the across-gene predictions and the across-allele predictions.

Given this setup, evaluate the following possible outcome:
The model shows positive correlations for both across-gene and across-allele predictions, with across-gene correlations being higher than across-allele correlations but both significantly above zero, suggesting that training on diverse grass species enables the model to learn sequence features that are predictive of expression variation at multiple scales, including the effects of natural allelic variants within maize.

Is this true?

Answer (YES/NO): NO